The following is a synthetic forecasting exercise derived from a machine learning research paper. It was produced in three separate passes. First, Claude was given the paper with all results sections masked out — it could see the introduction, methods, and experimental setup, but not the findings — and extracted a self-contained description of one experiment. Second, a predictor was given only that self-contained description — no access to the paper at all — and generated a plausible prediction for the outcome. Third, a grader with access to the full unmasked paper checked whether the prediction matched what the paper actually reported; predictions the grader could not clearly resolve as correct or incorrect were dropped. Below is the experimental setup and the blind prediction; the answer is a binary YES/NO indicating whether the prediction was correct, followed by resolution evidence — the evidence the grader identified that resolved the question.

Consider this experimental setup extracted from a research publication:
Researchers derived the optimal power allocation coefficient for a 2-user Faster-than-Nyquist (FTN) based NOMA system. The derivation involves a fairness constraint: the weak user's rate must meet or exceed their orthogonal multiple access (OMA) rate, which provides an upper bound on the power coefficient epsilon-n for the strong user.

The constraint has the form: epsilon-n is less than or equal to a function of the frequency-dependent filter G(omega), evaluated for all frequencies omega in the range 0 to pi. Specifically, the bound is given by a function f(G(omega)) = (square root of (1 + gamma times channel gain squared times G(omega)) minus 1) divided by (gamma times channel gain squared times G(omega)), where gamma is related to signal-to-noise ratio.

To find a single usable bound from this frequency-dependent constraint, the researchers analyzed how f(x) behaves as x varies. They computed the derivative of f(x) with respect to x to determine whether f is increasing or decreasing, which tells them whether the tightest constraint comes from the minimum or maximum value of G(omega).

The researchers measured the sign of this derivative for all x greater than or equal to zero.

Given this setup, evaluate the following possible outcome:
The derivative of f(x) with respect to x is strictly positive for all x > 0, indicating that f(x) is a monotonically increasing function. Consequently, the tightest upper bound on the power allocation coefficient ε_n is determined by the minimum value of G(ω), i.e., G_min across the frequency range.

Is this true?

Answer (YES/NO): NO